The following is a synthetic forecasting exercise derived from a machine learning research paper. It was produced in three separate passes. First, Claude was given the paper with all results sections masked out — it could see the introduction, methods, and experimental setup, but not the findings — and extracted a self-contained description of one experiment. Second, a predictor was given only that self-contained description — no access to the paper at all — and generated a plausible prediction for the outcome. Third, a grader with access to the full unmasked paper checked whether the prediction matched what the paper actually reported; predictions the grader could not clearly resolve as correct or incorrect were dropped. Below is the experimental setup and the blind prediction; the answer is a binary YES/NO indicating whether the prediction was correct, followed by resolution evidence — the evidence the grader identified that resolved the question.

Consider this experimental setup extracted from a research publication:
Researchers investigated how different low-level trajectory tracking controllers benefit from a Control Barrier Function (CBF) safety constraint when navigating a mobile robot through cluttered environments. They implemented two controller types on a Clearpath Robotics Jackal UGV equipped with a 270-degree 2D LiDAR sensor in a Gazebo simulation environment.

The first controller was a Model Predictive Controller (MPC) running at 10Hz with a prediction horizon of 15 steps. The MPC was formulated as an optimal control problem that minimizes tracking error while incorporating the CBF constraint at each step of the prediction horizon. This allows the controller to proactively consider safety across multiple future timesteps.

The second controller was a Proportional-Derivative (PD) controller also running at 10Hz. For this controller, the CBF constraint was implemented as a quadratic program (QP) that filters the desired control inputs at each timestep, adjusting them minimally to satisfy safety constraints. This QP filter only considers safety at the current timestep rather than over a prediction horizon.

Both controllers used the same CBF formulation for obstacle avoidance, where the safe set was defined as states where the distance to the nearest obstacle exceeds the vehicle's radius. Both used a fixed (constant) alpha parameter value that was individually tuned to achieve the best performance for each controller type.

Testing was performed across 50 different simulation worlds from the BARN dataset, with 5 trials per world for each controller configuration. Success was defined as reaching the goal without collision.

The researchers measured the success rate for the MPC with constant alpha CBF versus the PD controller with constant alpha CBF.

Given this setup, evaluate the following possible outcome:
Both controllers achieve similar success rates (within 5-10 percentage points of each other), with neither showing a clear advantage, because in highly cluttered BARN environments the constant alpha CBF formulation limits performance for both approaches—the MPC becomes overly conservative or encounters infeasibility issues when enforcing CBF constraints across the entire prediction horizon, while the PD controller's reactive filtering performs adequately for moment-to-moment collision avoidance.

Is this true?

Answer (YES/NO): NO